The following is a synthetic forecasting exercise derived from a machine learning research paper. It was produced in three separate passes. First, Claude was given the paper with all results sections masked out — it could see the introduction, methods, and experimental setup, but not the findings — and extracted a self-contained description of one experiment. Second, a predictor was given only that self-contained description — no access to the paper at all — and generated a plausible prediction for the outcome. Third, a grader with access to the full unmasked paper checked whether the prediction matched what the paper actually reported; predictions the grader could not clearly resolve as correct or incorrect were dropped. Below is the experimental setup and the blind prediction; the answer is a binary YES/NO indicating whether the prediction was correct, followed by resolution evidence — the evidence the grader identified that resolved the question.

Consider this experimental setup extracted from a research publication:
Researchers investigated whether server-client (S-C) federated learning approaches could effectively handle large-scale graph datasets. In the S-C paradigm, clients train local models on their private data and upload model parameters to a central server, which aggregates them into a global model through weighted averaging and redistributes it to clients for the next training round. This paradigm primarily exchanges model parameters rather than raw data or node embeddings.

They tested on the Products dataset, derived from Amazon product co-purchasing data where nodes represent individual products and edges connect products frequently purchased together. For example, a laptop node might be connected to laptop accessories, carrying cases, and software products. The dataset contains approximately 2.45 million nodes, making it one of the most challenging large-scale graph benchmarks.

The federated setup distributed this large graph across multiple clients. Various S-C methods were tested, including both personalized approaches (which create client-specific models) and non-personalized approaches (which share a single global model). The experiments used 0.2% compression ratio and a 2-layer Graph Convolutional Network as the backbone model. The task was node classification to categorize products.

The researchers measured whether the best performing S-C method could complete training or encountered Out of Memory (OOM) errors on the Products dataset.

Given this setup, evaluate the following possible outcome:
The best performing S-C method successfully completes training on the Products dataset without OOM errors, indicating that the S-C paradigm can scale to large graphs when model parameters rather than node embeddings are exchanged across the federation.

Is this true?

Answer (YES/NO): NO